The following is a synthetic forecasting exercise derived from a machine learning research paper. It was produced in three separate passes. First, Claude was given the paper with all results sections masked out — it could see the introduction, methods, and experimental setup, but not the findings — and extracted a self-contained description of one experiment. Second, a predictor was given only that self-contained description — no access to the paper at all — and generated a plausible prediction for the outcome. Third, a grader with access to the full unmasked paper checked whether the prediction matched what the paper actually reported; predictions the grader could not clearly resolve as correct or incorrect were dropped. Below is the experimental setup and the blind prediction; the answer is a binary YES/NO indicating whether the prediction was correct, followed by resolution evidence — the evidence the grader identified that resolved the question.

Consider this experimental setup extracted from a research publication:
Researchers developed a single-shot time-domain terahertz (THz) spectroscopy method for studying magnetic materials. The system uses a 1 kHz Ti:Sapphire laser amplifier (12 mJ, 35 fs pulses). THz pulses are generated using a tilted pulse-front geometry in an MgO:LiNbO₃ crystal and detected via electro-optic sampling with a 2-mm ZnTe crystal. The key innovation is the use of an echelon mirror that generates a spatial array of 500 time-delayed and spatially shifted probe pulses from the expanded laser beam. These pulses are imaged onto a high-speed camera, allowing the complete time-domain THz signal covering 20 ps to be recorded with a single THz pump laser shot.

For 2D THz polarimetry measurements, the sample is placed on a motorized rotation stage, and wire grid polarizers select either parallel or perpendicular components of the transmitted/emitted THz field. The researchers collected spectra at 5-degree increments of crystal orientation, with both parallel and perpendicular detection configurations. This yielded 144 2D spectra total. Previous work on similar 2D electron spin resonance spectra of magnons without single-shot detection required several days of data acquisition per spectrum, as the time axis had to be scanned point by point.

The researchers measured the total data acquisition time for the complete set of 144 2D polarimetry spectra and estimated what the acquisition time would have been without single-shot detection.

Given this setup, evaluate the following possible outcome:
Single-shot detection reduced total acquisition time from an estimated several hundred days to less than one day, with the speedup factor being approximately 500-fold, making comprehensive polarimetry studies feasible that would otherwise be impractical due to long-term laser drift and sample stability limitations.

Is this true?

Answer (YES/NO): NO